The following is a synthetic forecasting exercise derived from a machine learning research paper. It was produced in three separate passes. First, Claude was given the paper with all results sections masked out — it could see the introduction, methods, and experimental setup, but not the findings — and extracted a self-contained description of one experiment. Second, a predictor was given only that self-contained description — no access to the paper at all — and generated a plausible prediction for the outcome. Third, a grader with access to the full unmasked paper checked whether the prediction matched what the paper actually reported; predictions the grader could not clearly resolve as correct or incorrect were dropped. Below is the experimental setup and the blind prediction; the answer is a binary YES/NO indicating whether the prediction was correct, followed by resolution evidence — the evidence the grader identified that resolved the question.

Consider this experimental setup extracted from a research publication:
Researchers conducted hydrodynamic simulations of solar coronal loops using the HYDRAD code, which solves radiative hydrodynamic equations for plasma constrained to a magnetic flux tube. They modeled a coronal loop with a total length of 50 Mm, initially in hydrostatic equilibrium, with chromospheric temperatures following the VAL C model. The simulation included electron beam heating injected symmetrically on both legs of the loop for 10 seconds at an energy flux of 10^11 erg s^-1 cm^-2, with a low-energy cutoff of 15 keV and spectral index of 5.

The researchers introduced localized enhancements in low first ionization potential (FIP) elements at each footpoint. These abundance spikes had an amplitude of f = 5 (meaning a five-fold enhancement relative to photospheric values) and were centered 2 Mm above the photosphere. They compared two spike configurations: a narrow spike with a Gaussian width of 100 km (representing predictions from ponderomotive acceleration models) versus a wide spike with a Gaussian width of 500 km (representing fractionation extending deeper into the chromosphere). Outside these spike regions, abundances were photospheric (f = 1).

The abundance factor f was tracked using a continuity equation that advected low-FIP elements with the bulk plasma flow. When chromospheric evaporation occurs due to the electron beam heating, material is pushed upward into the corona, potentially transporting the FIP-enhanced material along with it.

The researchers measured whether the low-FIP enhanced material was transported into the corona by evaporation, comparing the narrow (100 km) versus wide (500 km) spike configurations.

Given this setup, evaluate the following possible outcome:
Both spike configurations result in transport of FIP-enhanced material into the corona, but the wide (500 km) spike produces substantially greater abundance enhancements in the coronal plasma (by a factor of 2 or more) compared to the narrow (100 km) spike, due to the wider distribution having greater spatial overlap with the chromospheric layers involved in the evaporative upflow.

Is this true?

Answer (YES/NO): YES